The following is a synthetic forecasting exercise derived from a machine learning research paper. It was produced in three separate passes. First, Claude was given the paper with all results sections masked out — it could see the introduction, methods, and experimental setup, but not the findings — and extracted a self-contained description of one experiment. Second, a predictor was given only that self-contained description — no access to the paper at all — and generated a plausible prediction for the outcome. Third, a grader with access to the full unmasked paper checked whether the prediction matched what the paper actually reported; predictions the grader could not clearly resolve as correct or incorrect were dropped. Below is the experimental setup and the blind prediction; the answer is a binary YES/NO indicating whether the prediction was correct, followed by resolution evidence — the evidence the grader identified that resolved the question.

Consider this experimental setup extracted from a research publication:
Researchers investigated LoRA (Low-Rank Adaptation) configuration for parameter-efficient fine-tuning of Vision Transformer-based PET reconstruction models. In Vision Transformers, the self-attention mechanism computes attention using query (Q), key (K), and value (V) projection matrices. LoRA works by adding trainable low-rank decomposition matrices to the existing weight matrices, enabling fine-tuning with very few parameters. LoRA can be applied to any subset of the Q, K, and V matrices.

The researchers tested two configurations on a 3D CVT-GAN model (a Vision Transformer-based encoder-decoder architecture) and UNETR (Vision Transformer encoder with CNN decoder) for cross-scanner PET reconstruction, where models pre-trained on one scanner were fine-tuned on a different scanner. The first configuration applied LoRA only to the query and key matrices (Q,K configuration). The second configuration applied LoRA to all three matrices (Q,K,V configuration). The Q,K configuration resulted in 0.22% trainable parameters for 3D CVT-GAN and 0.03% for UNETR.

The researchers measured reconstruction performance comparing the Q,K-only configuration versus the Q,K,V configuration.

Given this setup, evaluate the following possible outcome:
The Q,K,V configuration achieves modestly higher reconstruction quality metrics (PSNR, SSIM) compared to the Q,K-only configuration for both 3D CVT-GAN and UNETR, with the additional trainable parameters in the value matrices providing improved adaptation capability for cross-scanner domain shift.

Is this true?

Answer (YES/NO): NO